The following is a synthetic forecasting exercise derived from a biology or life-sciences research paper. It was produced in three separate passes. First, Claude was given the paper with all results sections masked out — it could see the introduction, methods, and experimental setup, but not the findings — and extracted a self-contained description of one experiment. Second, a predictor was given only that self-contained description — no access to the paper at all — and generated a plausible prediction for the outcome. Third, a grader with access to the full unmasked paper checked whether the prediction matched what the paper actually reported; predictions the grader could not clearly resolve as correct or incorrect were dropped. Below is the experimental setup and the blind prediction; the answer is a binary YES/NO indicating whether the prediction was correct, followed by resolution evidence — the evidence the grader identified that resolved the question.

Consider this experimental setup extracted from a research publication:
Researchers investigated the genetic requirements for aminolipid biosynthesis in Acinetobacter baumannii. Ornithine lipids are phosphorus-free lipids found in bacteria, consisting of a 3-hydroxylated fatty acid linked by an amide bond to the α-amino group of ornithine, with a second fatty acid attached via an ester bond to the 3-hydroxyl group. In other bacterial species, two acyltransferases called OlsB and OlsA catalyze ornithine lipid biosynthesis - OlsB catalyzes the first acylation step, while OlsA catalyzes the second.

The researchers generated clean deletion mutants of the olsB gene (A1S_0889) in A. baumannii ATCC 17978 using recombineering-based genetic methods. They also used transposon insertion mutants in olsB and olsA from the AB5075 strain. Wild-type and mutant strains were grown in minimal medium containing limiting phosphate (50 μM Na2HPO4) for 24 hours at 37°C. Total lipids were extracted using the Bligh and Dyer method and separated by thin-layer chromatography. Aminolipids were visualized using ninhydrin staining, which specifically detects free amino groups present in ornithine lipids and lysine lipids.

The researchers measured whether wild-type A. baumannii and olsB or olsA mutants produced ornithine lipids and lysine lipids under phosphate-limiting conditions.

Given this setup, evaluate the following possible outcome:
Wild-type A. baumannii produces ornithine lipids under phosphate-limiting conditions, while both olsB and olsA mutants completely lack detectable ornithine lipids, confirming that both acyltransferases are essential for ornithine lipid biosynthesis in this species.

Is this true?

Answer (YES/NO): YES